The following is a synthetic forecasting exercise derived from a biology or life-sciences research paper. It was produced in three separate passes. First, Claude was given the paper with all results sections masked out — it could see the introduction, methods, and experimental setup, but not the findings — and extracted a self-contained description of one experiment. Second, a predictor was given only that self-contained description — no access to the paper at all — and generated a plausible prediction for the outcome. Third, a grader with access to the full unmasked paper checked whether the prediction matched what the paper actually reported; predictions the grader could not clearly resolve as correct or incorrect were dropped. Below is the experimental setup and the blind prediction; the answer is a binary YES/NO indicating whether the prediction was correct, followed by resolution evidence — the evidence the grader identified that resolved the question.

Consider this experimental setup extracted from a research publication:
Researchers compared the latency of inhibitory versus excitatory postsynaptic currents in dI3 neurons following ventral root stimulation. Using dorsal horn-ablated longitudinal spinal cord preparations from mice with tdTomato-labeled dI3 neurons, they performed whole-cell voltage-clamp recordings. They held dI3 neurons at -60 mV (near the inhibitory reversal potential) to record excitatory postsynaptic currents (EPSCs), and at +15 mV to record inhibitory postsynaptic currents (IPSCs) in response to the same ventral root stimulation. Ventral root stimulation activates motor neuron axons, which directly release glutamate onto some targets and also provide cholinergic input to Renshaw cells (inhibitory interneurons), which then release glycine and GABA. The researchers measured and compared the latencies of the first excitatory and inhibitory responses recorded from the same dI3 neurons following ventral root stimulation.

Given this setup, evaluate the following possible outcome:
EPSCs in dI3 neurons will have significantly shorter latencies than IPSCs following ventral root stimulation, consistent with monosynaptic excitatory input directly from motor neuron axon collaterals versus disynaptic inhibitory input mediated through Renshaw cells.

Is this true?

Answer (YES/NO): YES